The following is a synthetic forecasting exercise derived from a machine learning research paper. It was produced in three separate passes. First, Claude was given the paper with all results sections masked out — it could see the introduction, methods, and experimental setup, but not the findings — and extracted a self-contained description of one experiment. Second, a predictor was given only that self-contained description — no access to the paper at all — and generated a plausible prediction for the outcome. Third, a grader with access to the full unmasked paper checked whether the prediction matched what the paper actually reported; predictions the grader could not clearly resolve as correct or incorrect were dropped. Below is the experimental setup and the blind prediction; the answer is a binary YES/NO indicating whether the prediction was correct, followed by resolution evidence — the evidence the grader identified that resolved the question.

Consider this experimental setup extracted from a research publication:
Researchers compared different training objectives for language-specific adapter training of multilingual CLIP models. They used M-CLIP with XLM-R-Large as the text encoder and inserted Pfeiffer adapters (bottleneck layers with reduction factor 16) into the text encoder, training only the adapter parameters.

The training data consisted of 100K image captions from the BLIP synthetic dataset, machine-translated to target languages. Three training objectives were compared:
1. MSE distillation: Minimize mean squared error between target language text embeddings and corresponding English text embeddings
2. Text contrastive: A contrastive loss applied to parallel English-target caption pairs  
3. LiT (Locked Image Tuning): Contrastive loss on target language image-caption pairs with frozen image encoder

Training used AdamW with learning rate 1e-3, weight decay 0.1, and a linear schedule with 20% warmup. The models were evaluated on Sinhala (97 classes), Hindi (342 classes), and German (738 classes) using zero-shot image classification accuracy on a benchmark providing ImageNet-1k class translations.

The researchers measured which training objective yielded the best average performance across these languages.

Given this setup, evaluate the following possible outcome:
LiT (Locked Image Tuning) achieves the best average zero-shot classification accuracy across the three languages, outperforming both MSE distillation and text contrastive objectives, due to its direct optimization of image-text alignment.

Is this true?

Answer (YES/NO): NO